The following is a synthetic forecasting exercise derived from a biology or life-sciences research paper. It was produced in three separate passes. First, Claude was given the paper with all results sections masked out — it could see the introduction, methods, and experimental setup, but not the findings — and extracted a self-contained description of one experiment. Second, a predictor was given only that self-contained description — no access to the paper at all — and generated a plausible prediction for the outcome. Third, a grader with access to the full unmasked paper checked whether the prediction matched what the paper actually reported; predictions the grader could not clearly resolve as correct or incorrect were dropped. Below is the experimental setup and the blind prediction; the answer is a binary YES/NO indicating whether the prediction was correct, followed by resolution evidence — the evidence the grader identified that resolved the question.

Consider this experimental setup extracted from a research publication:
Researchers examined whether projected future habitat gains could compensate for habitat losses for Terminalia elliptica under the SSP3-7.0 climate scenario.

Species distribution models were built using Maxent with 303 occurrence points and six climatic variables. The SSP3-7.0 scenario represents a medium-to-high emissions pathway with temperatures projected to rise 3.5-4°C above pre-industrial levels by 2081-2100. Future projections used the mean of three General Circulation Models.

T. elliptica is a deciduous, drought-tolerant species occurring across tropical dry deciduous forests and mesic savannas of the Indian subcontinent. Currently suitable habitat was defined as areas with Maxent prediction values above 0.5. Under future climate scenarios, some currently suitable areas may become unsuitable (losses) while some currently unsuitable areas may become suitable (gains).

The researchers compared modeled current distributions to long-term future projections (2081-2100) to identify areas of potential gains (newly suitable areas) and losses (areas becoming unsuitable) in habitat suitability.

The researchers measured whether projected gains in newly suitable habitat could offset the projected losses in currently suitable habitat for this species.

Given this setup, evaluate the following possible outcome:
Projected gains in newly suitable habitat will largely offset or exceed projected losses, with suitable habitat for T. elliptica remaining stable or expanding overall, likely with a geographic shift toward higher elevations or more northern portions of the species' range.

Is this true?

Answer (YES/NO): NO